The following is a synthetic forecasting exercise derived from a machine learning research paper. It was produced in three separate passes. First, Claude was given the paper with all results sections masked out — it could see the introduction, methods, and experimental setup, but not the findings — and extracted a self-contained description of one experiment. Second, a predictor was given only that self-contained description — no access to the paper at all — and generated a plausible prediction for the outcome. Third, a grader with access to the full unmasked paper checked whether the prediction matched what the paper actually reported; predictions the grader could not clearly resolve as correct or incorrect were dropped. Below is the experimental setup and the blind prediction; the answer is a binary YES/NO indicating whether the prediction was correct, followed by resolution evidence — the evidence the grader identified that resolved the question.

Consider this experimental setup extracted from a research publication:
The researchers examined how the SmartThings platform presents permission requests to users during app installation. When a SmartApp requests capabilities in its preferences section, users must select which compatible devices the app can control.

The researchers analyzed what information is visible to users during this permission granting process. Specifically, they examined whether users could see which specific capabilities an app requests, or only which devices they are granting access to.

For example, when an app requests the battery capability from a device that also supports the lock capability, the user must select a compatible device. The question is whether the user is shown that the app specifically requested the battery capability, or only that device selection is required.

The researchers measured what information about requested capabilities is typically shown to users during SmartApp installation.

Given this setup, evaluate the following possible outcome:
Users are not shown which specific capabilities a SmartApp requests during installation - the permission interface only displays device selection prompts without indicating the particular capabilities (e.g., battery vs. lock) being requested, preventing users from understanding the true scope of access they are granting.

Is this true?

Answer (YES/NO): YES